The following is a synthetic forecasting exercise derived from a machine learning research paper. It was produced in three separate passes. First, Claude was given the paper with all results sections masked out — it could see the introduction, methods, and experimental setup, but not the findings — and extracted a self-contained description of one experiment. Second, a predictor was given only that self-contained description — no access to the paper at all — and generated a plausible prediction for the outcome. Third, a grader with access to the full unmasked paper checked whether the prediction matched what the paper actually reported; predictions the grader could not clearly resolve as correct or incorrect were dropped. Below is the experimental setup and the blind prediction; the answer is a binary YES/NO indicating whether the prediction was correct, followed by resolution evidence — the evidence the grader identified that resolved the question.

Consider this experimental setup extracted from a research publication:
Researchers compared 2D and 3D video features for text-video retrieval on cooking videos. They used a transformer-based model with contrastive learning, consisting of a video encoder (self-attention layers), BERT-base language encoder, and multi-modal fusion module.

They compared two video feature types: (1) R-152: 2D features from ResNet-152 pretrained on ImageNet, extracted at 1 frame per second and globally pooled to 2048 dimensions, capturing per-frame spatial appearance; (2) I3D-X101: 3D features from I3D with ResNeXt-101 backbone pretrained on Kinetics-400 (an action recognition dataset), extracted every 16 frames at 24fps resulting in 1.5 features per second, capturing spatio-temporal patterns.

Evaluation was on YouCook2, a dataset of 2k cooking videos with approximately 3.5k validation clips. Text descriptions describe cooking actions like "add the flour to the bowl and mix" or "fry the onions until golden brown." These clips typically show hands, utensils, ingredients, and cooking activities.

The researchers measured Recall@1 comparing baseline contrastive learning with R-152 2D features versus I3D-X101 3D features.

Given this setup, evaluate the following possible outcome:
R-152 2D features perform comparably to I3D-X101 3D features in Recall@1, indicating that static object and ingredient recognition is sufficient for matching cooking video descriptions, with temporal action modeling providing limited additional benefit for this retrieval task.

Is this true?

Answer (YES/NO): NO